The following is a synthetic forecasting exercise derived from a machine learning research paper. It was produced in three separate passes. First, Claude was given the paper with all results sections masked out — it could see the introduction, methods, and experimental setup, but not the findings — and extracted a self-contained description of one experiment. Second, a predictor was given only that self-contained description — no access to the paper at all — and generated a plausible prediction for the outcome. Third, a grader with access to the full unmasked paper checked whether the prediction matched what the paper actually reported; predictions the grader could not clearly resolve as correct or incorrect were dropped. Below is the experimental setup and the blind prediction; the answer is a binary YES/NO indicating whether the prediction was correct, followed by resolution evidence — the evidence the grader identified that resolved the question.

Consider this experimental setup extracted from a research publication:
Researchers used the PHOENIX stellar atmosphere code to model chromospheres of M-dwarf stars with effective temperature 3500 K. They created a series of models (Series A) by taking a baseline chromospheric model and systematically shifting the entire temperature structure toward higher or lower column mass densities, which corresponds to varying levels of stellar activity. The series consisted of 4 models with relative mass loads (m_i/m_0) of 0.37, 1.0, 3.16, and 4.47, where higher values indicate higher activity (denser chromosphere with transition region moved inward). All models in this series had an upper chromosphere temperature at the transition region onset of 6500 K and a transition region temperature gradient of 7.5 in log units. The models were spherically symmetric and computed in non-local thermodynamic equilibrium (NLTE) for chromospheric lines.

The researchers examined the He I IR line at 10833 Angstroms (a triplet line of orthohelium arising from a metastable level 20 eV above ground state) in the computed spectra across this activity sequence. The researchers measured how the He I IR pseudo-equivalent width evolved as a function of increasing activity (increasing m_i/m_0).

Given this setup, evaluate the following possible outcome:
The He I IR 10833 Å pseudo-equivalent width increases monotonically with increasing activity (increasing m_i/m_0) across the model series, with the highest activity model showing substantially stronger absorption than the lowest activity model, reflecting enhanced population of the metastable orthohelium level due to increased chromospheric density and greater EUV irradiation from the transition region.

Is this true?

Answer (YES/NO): YES